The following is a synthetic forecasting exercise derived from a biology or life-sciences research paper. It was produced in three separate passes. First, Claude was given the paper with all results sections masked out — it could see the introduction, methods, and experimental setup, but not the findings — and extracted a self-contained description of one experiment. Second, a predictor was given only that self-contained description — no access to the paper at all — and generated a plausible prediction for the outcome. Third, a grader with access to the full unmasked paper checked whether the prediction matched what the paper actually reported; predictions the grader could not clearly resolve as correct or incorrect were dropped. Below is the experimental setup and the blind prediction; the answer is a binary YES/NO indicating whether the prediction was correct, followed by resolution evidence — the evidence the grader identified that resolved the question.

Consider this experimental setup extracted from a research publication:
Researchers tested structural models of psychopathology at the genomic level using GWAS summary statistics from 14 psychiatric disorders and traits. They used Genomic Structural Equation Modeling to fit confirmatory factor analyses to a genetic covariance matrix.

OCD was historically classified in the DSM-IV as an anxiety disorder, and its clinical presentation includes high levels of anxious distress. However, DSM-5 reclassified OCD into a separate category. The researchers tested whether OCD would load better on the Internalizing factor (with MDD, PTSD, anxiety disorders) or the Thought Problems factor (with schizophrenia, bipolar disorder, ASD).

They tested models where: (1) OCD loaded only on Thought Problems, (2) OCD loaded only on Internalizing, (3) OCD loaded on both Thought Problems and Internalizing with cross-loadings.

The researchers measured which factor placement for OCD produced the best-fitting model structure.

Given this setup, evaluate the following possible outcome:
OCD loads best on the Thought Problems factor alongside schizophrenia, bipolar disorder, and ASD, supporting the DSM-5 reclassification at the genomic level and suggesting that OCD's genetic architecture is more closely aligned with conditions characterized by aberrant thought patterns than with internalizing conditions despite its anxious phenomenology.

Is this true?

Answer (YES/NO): YES